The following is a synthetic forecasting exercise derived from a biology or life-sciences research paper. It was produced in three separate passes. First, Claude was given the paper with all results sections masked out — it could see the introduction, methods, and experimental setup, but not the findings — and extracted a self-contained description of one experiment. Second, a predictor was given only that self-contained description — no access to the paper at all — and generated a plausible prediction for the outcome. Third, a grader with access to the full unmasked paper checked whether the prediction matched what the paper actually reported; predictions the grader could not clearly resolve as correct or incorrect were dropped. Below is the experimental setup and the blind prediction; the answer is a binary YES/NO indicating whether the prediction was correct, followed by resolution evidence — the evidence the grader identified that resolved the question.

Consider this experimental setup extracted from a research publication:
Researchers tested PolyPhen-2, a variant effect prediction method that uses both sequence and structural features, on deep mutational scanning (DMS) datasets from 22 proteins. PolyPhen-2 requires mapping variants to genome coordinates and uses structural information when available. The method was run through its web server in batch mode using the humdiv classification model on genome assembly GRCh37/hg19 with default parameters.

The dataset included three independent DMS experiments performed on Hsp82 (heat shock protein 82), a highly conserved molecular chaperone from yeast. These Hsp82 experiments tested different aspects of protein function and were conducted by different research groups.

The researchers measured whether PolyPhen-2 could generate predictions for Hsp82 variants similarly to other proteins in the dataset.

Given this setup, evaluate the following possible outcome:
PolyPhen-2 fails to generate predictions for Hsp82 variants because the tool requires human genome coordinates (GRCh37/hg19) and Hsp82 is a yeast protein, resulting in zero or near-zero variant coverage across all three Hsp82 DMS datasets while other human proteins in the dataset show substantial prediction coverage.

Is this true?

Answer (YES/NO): YES